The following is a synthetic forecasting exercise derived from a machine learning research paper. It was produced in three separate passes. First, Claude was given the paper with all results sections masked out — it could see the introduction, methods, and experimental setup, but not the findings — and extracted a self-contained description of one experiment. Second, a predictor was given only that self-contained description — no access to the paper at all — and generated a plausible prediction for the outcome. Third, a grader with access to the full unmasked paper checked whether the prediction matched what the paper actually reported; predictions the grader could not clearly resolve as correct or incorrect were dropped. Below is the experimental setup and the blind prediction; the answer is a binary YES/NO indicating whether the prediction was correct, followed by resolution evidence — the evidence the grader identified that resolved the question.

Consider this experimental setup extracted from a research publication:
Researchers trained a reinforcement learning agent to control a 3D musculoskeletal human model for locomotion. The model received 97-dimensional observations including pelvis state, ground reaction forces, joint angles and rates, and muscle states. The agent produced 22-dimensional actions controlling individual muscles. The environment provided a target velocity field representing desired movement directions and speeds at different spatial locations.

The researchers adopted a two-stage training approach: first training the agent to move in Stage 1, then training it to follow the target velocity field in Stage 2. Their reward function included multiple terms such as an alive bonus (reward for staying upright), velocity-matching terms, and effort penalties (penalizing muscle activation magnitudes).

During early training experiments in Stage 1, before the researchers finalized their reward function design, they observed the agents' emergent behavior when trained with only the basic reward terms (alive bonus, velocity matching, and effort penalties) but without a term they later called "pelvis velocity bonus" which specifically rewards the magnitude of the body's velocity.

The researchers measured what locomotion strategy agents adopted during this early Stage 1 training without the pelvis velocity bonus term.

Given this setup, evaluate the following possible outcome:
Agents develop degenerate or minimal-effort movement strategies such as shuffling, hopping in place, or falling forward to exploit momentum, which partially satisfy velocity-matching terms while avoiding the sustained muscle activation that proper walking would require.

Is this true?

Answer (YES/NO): NO